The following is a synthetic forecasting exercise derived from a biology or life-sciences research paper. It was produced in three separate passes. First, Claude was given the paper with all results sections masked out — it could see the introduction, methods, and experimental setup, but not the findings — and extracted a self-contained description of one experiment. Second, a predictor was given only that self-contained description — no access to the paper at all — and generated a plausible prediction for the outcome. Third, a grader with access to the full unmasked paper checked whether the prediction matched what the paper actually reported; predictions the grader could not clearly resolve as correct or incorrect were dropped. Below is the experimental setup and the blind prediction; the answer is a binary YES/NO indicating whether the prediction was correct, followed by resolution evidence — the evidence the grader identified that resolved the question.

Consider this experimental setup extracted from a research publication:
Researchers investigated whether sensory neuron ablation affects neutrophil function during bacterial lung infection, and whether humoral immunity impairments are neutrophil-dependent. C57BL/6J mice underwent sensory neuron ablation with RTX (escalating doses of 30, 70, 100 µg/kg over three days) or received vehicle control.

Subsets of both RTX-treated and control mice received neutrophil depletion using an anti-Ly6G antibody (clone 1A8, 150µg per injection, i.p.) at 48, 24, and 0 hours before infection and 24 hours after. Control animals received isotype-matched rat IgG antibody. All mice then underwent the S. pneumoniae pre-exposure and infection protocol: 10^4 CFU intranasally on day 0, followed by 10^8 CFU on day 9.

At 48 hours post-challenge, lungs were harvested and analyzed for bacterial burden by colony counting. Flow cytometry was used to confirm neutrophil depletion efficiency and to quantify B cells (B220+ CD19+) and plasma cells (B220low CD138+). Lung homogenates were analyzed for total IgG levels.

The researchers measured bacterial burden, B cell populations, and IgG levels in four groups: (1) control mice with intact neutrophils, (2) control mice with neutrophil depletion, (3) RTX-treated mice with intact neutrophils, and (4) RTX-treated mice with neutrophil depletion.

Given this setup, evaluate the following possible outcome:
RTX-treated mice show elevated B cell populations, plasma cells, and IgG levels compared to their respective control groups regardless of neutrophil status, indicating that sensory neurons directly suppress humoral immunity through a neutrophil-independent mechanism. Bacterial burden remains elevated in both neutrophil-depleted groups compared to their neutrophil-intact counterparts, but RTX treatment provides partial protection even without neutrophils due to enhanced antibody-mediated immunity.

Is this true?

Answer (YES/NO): NO